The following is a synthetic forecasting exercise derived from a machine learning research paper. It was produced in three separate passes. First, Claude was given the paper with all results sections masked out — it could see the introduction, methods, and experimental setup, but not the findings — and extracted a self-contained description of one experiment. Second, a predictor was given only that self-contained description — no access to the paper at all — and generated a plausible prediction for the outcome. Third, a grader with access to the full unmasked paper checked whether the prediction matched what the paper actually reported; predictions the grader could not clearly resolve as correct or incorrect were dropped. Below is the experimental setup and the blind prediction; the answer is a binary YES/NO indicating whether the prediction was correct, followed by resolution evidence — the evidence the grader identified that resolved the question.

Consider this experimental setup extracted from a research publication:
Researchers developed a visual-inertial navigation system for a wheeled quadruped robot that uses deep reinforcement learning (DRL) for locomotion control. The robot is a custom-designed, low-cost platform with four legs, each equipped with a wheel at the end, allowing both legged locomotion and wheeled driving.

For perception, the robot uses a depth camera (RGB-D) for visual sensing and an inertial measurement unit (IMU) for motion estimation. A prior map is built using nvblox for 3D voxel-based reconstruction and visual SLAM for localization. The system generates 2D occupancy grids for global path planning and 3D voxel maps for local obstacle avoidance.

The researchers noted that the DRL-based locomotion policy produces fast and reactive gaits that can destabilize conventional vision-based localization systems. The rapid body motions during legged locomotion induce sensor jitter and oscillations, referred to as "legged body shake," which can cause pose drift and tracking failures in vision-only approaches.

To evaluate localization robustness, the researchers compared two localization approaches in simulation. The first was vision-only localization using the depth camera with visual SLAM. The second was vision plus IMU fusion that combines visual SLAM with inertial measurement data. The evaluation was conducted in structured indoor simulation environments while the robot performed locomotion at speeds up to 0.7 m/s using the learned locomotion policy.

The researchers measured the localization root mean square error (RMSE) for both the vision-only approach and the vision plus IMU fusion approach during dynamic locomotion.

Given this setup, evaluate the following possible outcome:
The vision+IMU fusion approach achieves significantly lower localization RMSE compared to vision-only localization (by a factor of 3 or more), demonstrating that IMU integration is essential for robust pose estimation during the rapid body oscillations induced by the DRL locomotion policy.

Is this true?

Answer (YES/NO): NO